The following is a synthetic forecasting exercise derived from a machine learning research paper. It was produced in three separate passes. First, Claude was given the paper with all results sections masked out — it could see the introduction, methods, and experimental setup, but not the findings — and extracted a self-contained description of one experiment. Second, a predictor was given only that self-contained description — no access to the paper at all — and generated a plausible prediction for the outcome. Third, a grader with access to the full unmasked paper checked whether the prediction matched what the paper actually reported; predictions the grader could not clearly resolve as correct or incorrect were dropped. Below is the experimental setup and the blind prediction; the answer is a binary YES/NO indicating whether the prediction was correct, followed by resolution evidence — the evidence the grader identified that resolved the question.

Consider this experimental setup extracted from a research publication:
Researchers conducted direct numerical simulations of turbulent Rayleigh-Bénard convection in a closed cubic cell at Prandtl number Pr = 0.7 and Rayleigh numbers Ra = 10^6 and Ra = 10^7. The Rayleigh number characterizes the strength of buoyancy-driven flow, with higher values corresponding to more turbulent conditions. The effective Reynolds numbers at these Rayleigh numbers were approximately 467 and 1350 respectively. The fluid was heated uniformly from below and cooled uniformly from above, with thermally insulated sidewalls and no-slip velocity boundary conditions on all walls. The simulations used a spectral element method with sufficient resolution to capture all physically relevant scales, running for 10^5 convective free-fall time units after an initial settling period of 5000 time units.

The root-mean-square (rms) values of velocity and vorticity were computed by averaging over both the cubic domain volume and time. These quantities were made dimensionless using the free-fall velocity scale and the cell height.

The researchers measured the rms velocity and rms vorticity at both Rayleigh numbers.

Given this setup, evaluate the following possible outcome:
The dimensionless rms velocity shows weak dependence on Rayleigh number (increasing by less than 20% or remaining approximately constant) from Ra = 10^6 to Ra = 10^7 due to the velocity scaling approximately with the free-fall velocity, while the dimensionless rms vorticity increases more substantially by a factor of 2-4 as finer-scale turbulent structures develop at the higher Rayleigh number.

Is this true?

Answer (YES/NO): NO